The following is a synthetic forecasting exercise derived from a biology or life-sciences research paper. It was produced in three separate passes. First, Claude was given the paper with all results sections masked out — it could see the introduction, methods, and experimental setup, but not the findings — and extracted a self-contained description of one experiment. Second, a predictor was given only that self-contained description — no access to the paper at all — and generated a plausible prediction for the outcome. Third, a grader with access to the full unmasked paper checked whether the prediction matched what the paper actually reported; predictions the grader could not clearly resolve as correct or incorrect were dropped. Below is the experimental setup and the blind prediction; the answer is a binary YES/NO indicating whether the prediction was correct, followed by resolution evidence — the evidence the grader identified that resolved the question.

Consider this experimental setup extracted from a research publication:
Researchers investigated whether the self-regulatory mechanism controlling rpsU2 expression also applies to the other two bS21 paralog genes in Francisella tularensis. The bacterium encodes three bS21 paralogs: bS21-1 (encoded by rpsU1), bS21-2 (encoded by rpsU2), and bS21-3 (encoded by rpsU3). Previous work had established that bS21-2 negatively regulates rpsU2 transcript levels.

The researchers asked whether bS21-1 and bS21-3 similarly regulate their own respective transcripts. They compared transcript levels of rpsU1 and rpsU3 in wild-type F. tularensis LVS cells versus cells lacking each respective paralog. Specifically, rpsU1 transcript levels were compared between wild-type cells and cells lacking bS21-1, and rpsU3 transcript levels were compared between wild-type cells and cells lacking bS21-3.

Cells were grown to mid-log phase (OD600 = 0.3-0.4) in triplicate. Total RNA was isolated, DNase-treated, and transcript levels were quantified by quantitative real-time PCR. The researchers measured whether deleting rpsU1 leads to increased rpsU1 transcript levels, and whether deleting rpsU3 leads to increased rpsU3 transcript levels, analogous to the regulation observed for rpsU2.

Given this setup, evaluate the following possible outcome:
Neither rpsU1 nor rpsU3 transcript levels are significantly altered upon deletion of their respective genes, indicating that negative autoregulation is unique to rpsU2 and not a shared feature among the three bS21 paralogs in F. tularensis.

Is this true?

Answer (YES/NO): YES